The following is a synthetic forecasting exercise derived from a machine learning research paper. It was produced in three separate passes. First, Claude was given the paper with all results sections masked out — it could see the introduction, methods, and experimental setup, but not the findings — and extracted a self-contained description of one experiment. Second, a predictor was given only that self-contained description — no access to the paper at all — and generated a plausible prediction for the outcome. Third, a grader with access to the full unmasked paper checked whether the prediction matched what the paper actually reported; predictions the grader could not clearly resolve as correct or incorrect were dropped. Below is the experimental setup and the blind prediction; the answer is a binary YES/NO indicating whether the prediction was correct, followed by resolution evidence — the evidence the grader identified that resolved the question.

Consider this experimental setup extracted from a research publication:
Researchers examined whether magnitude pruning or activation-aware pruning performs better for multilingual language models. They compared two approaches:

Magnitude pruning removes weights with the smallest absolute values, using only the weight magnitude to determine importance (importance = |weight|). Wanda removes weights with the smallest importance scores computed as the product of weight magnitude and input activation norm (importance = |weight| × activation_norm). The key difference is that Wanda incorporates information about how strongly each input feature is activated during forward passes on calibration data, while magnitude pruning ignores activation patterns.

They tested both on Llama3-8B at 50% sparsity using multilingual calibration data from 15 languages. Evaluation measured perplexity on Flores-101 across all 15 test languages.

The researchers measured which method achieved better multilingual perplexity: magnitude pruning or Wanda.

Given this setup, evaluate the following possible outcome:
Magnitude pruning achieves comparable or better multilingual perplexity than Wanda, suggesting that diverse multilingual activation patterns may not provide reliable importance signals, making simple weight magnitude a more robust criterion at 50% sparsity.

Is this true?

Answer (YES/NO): NO